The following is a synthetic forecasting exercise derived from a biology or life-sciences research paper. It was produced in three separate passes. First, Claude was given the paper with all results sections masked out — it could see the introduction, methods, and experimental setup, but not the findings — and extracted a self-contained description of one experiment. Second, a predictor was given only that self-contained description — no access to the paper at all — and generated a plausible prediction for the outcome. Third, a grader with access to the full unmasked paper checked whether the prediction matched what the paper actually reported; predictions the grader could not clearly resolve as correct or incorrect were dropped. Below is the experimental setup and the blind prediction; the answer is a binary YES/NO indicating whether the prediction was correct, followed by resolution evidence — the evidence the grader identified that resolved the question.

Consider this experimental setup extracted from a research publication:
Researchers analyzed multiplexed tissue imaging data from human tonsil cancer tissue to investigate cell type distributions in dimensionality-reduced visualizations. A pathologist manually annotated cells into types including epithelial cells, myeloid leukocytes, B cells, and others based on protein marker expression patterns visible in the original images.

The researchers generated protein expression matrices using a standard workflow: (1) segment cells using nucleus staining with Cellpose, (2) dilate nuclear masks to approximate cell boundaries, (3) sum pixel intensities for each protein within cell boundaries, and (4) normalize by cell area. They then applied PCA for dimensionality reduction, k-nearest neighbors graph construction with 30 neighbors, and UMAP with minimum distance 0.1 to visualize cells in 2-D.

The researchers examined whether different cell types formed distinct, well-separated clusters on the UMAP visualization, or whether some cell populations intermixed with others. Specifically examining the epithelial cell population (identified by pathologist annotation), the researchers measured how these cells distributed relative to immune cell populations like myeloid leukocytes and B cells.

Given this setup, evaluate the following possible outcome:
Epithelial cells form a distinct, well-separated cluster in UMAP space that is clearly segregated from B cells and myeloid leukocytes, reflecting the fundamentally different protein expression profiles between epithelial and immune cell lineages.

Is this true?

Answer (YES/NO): NO